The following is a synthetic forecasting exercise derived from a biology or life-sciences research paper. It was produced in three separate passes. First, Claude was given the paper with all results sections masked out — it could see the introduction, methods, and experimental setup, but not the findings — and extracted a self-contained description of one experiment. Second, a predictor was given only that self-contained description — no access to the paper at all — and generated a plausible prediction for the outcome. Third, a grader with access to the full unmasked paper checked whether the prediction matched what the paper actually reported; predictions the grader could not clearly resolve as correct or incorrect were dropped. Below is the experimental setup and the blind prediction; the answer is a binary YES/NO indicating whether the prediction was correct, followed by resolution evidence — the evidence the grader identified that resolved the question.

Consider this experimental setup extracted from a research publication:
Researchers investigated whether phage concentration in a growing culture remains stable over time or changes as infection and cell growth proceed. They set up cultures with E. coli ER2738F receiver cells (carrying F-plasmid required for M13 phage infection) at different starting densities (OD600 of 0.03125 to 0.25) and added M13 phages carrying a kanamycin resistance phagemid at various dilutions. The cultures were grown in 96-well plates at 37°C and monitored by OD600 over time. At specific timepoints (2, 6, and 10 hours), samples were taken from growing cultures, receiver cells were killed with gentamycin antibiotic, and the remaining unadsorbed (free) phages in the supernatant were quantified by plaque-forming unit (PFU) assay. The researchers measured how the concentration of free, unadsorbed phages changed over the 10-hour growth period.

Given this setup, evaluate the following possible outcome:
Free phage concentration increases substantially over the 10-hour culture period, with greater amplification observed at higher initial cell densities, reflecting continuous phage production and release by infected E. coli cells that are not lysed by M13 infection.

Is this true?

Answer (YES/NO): NO